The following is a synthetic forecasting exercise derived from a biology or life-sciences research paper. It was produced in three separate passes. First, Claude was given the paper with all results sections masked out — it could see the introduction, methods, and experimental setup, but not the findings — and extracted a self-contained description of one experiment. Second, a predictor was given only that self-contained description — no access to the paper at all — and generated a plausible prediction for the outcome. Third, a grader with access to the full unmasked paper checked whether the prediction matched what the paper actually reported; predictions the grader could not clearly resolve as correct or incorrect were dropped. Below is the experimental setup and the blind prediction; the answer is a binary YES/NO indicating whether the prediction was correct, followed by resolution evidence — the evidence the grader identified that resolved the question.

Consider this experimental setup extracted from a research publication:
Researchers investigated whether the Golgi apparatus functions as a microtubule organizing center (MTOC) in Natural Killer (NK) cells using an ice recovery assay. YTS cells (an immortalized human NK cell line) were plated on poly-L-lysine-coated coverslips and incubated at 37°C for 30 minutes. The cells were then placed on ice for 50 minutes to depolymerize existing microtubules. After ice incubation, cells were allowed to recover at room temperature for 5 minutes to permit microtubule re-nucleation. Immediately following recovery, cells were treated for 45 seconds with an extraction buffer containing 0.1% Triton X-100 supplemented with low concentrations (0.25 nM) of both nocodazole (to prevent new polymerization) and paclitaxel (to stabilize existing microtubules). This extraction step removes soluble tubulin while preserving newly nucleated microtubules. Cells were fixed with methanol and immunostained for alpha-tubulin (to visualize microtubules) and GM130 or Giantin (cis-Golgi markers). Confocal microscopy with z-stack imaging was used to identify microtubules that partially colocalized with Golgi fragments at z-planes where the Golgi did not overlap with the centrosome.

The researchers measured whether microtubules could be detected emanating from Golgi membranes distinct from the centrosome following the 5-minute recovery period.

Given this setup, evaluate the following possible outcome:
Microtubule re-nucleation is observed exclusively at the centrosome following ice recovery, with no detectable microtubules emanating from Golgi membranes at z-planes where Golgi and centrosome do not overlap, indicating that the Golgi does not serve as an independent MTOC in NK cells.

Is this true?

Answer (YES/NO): NO